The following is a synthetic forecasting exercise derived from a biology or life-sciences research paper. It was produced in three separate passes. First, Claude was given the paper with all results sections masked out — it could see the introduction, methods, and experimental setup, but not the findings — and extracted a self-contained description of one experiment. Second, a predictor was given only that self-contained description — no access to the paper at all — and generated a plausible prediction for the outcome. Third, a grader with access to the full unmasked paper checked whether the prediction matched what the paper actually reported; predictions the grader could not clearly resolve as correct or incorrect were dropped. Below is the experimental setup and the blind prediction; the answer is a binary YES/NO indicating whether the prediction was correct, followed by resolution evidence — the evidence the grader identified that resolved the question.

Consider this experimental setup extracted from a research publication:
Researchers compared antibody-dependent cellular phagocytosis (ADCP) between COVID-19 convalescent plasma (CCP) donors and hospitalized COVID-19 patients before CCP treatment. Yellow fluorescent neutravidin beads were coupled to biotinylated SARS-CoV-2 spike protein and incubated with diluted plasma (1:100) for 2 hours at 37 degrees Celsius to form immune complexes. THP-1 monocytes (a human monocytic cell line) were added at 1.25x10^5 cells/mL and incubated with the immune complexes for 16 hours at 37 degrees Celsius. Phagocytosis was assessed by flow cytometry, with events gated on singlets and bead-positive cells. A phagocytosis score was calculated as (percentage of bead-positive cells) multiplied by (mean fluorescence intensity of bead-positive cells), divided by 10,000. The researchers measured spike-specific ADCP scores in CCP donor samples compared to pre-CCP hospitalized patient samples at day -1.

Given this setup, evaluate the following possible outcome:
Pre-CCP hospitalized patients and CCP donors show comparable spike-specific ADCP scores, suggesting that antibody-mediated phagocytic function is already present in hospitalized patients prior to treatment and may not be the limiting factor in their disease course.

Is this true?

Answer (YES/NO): NO